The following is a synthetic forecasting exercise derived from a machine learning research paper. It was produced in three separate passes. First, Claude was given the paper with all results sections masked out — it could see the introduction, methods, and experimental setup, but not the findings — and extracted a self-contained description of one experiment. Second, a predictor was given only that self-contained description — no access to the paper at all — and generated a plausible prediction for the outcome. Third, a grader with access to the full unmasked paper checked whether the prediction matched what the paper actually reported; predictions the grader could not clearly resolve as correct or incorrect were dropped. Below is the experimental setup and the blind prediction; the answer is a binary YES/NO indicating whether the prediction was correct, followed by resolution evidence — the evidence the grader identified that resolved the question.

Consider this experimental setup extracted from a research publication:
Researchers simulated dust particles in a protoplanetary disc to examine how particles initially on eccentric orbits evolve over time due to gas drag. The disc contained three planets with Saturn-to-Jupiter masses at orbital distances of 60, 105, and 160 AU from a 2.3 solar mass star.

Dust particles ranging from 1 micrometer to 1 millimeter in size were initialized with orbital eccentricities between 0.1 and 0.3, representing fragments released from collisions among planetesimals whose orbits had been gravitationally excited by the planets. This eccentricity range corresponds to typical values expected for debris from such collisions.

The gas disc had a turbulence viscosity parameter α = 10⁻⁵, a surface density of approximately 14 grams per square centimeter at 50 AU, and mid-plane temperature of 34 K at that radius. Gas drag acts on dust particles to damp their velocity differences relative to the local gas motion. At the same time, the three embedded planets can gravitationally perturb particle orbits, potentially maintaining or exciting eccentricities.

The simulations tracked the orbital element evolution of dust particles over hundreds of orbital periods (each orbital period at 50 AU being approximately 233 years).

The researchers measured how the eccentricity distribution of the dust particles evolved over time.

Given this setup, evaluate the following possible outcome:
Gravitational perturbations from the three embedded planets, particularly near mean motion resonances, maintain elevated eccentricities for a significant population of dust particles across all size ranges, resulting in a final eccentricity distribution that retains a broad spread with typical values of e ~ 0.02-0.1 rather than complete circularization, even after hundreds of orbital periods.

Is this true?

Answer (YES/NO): NO